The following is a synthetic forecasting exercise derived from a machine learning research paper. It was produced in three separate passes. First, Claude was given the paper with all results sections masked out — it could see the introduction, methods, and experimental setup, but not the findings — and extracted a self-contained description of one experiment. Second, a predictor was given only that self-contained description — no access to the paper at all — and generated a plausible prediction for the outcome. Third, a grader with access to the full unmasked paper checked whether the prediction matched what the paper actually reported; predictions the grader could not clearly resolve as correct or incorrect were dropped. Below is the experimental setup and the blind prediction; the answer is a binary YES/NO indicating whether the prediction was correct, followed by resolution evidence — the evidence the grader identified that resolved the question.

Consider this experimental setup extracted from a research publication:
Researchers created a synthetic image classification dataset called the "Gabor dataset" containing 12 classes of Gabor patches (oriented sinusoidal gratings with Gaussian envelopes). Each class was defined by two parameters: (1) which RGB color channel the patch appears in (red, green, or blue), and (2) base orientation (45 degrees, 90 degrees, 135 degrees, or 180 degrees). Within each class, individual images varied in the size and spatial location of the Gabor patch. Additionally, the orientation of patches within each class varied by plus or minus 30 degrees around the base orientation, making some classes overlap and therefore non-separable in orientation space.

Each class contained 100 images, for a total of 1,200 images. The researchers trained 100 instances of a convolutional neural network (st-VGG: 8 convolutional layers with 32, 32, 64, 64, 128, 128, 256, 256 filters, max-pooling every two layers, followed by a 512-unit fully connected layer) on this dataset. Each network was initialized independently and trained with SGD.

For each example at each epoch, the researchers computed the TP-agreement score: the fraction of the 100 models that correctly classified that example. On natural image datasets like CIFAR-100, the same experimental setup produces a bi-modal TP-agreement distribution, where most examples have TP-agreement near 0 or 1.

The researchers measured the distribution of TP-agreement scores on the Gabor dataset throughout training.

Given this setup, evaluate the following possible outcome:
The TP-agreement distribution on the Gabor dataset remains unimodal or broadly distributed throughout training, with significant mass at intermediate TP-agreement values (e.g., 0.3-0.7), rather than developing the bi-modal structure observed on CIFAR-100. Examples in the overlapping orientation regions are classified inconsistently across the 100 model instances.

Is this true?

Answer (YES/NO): YES